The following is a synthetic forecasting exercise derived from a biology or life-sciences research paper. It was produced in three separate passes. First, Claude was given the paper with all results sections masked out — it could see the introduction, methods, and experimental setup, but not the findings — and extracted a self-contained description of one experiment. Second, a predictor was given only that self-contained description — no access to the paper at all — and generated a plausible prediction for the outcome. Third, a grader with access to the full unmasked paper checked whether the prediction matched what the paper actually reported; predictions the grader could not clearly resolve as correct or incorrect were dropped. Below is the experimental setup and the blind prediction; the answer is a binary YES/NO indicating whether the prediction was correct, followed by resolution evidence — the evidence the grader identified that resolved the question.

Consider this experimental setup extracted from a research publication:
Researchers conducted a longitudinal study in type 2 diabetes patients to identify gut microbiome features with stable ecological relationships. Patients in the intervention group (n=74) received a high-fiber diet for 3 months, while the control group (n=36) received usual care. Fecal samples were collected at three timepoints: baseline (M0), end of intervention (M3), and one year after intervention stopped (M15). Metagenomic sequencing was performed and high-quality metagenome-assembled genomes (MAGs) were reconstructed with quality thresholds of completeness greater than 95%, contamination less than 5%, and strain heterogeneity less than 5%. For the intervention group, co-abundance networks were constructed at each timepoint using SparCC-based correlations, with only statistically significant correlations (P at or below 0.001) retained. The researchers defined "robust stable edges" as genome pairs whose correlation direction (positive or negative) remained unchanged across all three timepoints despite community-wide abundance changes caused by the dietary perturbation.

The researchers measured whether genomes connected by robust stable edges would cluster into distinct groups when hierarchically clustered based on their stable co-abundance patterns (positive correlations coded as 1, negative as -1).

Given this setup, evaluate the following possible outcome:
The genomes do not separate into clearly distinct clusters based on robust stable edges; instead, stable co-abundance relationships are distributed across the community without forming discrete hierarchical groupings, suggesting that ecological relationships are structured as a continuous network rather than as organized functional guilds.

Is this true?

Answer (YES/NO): NO